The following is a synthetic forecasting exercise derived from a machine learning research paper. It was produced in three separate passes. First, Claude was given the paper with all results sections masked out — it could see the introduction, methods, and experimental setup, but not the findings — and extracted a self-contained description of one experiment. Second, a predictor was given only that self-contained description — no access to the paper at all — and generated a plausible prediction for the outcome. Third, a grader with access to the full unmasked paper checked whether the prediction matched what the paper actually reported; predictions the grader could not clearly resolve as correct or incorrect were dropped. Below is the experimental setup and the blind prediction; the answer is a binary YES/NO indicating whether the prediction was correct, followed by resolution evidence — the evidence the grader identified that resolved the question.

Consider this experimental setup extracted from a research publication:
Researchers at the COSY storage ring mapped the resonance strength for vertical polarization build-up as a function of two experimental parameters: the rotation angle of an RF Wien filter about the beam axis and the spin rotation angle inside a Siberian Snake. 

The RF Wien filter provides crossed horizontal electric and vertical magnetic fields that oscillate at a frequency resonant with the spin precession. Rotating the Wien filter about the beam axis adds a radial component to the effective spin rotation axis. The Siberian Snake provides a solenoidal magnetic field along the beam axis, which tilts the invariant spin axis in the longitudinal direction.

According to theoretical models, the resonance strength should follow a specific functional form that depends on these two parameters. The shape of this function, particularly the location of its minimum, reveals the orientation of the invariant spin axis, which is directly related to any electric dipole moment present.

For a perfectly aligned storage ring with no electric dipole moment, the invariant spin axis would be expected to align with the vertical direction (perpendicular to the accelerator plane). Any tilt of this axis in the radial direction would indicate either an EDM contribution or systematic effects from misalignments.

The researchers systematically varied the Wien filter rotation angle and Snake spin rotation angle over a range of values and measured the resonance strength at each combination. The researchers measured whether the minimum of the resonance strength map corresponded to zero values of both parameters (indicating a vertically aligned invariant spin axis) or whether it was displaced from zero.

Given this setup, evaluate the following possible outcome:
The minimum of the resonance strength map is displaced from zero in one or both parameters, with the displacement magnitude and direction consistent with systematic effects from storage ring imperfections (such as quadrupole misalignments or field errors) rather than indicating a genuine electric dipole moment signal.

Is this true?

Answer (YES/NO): YES